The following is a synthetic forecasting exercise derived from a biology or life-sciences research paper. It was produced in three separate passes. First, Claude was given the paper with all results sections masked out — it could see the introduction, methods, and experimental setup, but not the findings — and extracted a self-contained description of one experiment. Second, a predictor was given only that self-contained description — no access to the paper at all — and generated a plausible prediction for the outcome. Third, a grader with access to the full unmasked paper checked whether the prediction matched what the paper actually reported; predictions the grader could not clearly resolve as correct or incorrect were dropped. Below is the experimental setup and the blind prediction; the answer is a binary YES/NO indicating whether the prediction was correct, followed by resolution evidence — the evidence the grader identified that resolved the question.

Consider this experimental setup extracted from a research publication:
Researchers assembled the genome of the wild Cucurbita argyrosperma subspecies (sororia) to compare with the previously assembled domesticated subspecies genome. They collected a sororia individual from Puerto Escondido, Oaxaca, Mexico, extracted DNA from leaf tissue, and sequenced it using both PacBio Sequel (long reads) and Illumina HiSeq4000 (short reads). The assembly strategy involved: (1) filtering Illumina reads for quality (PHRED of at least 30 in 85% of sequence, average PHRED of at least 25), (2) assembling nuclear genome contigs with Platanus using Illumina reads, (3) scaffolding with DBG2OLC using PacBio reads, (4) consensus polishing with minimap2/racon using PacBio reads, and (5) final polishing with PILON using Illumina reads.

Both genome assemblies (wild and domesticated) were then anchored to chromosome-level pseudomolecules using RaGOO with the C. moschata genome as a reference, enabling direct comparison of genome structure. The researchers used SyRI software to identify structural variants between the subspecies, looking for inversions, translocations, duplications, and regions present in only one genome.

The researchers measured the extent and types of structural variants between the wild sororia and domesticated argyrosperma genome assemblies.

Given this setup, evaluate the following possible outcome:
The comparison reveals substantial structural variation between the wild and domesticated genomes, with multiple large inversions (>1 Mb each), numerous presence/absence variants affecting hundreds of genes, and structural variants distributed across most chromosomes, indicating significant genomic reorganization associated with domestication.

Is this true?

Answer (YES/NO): NO